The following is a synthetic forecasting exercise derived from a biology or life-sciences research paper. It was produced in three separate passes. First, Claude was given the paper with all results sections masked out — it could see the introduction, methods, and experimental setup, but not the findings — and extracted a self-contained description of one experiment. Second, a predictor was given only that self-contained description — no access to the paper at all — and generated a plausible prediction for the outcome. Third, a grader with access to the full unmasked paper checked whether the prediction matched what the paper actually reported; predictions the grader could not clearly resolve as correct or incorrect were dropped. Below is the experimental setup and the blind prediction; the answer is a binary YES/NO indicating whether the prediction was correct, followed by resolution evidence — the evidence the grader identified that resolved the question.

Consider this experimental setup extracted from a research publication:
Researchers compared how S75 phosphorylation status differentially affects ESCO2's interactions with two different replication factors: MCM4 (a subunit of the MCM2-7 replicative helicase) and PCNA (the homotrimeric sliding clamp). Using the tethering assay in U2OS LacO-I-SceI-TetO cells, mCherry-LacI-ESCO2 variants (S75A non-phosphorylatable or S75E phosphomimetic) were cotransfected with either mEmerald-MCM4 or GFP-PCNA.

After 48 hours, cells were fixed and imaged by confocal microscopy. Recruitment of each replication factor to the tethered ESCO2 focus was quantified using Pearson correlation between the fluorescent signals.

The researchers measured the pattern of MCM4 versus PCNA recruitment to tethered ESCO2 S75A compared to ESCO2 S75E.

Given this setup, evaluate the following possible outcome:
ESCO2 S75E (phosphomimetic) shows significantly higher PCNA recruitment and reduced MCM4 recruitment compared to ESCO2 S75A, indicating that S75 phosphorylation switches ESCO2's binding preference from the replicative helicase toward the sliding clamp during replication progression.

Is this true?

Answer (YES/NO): NO